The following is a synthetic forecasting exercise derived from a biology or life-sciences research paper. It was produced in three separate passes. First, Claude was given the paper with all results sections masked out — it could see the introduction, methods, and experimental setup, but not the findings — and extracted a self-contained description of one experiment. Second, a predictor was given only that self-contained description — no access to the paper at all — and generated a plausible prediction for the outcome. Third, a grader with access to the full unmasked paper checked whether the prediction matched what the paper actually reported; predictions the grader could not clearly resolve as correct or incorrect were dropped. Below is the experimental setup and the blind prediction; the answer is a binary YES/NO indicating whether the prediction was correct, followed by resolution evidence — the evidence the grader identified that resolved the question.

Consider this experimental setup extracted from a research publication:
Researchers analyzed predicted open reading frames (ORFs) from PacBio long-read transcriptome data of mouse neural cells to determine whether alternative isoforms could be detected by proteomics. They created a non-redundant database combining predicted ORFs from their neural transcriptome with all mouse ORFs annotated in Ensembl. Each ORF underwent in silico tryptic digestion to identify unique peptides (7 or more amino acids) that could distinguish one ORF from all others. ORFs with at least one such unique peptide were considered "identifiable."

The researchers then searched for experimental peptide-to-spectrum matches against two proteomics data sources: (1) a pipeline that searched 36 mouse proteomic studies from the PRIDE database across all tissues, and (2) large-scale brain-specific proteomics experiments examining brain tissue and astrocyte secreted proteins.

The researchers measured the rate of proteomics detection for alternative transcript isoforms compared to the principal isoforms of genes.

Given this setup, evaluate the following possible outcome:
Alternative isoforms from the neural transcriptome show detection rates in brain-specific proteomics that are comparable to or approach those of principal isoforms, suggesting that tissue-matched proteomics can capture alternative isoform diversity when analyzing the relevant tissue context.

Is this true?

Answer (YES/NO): NO